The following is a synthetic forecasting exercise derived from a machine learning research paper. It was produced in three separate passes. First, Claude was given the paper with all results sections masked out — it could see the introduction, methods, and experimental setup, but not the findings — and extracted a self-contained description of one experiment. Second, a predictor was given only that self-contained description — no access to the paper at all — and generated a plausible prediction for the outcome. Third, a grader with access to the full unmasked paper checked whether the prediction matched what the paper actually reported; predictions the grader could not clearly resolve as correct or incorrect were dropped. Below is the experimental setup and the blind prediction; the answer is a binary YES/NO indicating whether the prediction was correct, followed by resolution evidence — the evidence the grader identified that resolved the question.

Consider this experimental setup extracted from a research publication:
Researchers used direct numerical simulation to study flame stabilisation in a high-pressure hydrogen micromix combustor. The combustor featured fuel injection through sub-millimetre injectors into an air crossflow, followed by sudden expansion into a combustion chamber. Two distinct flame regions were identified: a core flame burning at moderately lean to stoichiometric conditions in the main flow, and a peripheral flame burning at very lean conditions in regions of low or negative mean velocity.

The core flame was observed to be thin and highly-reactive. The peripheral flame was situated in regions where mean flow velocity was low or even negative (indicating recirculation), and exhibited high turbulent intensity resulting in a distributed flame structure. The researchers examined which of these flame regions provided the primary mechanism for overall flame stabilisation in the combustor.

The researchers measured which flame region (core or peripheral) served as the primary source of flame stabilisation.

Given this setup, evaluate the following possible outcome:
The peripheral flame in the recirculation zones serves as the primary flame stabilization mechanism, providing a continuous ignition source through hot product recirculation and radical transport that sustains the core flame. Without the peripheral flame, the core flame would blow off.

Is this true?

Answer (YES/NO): YES